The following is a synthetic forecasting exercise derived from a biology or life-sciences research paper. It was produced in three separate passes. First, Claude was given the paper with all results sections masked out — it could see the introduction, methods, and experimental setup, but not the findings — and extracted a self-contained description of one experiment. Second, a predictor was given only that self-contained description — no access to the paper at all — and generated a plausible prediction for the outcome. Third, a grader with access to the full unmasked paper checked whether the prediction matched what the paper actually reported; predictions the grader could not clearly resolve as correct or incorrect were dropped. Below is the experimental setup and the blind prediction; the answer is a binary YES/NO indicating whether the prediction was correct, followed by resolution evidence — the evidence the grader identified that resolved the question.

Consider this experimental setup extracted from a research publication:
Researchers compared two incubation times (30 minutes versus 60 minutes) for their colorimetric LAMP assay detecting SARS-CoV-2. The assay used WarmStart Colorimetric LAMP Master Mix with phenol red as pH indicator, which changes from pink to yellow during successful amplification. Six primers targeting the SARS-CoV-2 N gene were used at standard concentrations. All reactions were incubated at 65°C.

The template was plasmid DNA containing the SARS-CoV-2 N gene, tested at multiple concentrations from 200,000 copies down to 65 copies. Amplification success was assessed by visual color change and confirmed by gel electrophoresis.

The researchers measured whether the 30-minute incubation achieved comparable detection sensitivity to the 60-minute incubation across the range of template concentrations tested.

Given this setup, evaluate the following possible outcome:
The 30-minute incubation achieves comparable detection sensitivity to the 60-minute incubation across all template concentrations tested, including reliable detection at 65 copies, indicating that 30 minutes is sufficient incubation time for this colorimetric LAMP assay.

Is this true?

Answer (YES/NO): NO